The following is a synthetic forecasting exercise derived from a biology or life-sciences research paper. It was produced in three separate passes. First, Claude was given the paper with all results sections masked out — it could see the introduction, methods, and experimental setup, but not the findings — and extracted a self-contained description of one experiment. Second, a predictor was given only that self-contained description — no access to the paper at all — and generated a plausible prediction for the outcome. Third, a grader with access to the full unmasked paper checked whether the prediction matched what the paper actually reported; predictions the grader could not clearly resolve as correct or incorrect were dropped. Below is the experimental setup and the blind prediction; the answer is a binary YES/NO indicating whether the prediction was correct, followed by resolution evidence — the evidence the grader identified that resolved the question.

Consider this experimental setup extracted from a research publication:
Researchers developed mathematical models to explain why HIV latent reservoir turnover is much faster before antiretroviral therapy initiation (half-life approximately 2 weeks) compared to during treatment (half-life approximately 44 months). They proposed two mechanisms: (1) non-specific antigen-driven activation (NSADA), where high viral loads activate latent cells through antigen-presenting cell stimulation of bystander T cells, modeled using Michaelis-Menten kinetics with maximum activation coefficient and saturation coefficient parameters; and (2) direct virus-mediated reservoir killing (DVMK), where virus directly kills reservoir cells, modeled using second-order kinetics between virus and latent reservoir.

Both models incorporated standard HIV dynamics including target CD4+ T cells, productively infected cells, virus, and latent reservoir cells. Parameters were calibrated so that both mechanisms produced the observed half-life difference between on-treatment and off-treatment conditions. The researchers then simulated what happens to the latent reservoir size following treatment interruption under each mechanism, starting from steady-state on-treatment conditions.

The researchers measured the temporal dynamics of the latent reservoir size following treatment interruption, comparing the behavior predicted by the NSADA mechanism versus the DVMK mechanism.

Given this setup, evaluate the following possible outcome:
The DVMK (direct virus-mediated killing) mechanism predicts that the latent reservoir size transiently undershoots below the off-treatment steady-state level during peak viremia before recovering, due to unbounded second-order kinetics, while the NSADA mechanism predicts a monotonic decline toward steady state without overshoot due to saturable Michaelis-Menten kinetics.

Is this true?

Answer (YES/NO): NO